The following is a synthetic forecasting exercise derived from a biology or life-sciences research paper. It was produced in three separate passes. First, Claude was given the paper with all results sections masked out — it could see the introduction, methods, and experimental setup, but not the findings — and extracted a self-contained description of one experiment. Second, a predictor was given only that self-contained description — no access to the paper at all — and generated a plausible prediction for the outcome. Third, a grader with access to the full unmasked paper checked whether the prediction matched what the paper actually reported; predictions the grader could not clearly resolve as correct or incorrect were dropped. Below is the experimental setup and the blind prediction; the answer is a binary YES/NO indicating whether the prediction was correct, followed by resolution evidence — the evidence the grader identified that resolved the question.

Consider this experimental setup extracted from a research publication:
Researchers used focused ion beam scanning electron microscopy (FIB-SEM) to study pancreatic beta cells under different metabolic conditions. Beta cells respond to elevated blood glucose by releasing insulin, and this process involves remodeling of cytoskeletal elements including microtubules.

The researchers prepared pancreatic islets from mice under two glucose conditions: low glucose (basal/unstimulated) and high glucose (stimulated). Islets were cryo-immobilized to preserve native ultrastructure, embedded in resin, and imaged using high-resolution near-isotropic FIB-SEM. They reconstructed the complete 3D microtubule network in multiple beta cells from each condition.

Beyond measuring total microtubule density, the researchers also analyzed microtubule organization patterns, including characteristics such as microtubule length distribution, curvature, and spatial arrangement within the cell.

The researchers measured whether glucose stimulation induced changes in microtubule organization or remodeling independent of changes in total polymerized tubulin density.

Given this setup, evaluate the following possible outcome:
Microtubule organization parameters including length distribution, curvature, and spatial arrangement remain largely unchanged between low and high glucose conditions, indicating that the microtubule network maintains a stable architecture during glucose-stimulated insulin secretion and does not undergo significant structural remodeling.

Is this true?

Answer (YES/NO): NO